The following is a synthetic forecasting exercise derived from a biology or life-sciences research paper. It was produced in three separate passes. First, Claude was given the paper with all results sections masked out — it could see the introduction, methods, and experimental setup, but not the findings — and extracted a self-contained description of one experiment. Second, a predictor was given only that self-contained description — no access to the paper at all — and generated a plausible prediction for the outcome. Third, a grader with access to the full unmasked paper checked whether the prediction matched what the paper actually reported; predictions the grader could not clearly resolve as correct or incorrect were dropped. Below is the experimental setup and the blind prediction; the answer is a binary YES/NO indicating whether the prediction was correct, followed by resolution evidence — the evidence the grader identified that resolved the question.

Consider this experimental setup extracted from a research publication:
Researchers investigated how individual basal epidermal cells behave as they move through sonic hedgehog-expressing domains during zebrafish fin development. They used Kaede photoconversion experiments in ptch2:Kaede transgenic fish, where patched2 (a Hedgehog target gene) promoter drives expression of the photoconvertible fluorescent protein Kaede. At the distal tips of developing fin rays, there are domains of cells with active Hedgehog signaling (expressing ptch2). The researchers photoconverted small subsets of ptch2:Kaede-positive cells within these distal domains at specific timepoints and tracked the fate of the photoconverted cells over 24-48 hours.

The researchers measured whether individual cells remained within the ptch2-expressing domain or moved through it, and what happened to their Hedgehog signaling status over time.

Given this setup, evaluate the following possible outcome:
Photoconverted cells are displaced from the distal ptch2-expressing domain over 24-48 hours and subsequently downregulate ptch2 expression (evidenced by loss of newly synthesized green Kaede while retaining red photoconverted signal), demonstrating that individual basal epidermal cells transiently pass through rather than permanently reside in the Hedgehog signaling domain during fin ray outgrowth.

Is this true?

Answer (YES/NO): YES